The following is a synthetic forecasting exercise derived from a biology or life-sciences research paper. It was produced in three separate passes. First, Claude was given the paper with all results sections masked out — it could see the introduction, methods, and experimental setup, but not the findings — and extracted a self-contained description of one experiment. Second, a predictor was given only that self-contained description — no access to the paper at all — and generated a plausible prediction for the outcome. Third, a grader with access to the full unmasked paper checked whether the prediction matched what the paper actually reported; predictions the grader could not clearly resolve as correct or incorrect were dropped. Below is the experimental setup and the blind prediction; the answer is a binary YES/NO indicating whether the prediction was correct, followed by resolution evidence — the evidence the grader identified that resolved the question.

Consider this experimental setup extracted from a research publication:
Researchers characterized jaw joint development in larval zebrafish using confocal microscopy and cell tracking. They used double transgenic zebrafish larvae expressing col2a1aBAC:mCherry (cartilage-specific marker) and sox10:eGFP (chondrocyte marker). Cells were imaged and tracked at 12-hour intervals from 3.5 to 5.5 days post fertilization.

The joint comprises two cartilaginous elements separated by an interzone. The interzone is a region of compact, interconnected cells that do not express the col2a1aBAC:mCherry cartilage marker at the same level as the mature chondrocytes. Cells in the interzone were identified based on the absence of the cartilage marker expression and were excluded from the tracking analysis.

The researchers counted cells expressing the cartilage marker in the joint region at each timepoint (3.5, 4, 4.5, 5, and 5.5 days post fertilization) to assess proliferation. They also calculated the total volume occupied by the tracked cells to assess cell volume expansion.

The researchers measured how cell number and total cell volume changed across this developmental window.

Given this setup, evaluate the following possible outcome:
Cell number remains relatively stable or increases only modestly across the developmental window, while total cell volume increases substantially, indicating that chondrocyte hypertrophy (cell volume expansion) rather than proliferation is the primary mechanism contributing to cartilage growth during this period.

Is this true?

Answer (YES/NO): YES